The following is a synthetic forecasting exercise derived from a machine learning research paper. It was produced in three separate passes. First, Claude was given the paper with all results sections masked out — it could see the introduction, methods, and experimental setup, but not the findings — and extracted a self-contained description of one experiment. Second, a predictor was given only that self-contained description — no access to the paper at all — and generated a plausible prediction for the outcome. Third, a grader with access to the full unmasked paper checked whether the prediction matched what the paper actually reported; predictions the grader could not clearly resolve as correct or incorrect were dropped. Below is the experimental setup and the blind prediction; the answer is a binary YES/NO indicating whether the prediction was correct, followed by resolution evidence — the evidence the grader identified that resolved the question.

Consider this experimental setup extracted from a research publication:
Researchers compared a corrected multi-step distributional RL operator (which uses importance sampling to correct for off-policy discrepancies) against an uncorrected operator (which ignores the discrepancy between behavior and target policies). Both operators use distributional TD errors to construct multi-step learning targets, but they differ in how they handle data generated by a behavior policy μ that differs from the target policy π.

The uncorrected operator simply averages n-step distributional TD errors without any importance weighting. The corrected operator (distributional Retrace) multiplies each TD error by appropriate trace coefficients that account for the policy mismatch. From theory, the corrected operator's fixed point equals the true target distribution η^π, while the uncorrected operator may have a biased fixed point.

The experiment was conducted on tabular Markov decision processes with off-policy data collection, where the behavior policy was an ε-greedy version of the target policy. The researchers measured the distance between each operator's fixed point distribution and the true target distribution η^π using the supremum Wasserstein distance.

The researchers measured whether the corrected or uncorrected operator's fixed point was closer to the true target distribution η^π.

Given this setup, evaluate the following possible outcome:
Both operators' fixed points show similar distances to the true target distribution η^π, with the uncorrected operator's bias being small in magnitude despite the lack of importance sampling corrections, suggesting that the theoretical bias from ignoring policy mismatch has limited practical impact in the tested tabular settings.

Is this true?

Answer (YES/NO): NO